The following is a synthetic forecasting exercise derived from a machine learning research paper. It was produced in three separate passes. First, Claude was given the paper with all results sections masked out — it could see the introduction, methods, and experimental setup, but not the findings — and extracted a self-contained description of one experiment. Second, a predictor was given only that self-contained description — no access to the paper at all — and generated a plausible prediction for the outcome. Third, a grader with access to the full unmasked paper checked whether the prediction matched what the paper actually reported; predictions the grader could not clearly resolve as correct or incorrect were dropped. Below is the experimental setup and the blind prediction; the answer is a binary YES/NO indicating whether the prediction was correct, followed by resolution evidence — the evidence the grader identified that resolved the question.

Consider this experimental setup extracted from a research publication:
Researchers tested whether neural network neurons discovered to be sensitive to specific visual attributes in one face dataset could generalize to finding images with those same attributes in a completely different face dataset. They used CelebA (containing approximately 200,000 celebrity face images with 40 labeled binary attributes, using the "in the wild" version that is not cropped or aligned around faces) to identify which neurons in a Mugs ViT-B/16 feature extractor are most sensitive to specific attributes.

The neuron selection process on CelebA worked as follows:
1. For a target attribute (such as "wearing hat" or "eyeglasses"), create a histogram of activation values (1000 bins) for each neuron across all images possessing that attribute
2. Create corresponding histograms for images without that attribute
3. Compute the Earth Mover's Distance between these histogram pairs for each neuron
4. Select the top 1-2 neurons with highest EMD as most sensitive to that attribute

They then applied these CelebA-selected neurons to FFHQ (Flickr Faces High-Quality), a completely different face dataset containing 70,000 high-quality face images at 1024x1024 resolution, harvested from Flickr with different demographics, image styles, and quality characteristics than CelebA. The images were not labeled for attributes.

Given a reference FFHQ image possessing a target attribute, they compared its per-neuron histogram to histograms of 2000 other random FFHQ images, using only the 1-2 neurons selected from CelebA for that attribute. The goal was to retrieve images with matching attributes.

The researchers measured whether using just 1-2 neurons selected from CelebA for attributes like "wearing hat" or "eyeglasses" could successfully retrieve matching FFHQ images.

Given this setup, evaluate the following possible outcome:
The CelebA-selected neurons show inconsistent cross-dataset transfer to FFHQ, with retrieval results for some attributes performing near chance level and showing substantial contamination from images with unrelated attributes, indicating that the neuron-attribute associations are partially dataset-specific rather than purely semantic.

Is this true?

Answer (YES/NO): NO